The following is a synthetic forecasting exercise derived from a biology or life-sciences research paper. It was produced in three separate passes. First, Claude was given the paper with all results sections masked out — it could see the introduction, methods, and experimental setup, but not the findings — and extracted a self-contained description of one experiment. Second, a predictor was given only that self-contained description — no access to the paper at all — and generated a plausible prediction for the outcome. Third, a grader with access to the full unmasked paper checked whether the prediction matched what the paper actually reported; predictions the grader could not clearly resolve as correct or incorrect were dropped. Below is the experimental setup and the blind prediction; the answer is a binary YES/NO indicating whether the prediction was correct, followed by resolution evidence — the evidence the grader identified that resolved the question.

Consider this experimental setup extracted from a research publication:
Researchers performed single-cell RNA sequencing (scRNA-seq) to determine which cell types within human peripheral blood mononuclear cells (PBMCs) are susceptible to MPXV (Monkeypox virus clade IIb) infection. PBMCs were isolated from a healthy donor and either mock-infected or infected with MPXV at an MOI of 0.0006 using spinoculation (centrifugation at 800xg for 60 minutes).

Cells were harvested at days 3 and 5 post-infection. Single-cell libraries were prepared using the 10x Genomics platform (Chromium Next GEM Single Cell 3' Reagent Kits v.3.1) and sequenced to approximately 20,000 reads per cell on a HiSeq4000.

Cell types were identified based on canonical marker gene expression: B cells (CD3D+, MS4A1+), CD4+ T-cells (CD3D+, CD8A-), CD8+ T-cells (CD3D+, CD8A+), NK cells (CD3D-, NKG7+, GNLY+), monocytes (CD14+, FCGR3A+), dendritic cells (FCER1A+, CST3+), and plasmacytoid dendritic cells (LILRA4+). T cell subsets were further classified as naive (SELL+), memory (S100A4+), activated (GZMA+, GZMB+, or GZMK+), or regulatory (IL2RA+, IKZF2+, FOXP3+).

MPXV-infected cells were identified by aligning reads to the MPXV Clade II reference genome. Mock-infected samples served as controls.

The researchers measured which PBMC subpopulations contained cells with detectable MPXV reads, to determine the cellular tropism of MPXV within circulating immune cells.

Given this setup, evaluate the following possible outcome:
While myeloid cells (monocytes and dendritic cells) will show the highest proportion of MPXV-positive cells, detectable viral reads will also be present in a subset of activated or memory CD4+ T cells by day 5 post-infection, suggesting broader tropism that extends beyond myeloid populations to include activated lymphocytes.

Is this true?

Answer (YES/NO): NO